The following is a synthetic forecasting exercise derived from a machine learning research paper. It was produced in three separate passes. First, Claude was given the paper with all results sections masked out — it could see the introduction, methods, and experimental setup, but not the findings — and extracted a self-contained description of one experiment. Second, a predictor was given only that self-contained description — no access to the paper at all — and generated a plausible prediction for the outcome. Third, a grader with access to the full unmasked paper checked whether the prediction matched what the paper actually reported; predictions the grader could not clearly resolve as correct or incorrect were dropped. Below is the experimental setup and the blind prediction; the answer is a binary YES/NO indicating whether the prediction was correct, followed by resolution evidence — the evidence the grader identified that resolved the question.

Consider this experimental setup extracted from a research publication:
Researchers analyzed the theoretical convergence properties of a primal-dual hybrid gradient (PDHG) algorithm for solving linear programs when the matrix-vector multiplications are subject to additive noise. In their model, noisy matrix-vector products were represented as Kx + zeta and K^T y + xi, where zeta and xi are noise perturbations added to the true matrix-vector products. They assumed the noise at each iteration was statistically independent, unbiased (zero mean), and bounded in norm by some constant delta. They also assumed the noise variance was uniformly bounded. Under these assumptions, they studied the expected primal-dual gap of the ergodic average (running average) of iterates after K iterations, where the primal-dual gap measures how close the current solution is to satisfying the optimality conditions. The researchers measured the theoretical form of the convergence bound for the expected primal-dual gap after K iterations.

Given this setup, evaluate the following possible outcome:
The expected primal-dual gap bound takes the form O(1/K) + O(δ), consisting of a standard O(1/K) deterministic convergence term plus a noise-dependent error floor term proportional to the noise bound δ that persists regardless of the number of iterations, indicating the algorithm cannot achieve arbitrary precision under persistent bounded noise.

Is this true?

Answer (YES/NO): NO